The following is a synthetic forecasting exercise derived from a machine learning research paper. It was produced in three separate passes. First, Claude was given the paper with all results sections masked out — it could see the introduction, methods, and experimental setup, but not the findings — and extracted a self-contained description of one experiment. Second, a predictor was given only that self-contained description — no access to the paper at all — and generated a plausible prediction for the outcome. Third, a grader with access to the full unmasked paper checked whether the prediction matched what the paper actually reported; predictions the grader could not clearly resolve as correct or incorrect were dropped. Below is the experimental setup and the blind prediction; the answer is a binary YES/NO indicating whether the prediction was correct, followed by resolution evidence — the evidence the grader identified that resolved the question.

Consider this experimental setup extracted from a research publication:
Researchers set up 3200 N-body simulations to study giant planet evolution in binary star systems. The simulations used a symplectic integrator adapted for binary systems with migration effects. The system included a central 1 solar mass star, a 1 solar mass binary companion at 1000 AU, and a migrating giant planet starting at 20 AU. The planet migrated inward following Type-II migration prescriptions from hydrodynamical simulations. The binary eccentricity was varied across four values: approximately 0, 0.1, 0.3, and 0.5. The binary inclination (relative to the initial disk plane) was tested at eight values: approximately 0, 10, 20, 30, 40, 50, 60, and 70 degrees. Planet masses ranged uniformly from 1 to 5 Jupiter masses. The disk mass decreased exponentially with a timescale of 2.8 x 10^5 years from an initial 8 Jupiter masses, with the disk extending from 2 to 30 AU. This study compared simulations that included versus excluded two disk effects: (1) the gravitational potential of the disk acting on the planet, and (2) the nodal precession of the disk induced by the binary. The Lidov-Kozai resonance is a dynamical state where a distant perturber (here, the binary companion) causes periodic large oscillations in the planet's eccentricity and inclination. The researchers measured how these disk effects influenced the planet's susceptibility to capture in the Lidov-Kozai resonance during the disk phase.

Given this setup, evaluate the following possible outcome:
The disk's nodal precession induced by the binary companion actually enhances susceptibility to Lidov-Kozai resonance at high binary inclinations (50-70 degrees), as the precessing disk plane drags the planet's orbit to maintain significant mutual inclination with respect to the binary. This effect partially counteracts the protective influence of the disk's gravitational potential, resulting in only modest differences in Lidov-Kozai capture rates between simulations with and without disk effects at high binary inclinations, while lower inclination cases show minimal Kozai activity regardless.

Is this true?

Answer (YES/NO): NO